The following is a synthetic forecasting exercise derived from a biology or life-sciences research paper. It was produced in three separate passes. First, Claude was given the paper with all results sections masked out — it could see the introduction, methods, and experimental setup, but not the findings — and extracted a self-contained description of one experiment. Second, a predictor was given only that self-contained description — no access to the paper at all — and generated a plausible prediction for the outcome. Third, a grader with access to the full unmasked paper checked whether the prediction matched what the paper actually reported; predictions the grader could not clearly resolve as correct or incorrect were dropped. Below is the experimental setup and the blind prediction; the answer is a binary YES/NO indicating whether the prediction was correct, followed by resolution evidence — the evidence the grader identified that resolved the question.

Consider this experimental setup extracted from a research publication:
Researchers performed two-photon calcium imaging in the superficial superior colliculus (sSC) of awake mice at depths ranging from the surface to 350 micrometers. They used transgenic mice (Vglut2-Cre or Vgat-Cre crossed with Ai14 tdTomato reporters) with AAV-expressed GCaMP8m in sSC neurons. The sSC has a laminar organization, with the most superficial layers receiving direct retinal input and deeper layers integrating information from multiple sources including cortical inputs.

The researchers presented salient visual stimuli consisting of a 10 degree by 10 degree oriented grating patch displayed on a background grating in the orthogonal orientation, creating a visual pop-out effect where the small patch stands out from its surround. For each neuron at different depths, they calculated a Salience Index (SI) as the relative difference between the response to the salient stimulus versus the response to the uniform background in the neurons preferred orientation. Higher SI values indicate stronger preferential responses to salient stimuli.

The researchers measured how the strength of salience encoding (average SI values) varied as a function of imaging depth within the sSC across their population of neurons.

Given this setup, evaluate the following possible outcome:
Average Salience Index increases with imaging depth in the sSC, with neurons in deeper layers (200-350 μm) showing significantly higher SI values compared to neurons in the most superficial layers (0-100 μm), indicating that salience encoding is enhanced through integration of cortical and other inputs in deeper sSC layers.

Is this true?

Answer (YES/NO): NO